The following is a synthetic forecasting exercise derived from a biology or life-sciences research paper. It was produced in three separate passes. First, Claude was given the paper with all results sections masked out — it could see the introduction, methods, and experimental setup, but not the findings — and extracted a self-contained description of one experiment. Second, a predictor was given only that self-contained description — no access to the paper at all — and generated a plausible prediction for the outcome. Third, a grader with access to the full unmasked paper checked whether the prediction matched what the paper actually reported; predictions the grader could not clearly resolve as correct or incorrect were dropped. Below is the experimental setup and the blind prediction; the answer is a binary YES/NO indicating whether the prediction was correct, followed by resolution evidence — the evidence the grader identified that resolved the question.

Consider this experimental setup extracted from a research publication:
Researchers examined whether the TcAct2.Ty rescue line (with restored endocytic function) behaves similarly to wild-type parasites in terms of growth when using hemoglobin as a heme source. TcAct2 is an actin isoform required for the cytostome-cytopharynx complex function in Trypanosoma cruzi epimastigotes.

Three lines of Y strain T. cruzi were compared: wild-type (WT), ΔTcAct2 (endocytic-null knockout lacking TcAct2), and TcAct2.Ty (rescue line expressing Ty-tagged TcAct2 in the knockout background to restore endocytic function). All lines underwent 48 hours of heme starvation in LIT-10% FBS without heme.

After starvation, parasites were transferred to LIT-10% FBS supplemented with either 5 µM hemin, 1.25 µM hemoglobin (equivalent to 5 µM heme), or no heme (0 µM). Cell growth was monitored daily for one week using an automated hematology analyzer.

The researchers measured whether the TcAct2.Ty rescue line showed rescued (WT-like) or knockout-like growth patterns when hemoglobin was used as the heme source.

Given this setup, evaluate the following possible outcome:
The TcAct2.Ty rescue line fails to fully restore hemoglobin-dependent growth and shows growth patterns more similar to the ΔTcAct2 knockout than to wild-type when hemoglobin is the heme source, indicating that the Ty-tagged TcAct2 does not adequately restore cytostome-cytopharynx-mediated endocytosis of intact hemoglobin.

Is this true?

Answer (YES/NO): NO